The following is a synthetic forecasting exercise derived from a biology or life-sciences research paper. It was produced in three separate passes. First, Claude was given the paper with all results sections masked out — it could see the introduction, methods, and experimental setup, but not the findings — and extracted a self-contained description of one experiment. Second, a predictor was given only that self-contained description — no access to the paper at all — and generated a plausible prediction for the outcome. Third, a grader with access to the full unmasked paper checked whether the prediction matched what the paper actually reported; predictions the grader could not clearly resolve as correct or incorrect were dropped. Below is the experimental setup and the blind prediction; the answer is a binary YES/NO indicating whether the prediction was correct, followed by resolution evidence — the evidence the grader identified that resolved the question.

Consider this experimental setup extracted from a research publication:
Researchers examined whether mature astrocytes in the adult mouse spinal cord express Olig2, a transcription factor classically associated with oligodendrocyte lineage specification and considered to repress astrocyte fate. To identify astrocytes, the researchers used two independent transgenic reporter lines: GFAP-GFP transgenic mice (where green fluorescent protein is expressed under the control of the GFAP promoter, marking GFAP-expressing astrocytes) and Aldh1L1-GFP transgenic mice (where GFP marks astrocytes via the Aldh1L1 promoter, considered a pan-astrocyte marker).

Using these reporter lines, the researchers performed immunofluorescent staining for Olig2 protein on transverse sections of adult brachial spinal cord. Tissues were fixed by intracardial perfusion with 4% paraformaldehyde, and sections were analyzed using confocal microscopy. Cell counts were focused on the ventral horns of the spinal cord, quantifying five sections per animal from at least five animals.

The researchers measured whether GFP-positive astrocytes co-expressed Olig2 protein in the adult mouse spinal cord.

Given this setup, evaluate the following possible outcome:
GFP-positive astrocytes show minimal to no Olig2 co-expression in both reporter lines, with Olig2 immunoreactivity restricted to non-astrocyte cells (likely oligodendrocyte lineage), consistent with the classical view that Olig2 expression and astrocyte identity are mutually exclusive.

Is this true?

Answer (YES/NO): NO